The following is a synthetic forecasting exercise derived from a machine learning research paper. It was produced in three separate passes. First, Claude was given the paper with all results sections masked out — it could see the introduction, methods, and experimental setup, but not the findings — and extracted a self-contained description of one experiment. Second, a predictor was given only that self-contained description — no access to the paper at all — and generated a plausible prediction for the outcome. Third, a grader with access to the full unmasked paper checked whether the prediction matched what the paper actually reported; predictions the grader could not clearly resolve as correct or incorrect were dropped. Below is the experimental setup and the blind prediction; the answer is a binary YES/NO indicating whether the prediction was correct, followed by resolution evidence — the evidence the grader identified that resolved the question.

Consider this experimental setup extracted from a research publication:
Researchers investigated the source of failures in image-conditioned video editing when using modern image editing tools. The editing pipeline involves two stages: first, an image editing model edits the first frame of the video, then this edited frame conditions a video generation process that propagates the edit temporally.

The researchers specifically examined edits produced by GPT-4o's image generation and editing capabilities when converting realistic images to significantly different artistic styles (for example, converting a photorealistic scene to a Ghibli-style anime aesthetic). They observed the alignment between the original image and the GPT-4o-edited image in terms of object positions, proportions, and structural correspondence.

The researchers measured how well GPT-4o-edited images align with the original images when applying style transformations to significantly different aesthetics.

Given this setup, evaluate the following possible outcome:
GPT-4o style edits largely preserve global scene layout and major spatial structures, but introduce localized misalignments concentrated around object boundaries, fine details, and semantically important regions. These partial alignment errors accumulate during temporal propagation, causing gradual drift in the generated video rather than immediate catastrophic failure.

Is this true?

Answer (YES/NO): NO